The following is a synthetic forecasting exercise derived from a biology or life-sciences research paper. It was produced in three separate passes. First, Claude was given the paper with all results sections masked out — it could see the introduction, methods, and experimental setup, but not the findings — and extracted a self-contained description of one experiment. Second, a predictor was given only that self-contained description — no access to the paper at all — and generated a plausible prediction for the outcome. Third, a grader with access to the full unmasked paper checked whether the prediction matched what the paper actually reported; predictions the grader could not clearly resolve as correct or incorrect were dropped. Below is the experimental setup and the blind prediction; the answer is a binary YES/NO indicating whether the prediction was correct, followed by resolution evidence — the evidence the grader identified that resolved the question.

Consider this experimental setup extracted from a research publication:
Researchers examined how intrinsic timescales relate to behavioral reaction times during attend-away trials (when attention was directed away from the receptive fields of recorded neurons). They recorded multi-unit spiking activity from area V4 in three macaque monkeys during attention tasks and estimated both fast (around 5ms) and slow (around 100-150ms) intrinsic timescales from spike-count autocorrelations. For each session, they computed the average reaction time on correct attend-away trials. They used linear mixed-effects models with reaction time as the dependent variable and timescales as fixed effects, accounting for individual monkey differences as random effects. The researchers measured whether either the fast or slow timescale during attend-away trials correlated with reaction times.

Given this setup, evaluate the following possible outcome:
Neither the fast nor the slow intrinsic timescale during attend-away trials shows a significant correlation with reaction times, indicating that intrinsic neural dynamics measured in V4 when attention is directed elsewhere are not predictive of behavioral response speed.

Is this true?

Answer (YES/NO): YES